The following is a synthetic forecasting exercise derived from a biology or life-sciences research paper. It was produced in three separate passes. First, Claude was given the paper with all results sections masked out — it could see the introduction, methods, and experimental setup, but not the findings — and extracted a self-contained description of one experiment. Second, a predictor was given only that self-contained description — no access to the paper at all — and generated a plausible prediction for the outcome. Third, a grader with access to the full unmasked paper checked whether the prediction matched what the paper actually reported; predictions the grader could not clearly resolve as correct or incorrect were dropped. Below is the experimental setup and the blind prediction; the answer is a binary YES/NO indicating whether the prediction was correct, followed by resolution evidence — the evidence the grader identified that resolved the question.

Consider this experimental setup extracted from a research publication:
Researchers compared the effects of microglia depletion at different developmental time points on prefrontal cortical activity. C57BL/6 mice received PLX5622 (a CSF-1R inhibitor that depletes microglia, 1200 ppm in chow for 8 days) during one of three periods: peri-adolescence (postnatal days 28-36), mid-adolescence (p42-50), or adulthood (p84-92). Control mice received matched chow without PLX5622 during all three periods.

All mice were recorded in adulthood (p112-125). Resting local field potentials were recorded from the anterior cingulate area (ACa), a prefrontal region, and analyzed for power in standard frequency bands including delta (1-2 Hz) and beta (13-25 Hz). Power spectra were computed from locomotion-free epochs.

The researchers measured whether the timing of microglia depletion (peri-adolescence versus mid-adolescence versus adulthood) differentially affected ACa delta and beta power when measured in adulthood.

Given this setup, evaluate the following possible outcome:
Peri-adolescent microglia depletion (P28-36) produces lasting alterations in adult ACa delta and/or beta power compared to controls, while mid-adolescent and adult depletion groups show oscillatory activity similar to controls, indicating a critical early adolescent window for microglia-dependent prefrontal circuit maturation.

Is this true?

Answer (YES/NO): NO